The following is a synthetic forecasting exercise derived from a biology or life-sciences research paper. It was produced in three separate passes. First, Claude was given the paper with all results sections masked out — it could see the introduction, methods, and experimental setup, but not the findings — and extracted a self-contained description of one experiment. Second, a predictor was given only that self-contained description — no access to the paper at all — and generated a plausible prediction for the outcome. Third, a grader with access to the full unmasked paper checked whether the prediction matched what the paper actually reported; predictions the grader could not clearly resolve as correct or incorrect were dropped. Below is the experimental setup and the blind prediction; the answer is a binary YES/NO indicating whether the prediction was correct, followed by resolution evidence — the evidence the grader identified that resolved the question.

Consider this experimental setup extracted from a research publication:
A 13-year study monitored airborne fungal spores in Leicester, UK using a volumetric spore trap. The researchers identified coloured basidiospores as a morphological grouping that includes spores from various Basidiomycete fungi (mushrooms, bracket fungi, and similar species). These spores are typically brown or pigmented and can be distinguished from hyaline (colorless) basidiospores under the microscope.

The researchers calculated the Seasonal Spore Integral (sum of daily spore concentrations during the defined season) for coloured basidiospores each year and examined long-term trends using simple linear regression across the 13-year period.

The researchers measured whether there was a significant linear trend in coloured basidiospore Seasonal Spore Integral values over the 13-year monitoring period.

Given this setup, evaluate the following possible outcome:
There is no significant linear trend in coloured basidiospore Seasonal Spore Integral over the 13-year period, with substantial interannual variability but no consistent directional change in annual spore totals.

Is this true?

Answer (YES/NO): YES